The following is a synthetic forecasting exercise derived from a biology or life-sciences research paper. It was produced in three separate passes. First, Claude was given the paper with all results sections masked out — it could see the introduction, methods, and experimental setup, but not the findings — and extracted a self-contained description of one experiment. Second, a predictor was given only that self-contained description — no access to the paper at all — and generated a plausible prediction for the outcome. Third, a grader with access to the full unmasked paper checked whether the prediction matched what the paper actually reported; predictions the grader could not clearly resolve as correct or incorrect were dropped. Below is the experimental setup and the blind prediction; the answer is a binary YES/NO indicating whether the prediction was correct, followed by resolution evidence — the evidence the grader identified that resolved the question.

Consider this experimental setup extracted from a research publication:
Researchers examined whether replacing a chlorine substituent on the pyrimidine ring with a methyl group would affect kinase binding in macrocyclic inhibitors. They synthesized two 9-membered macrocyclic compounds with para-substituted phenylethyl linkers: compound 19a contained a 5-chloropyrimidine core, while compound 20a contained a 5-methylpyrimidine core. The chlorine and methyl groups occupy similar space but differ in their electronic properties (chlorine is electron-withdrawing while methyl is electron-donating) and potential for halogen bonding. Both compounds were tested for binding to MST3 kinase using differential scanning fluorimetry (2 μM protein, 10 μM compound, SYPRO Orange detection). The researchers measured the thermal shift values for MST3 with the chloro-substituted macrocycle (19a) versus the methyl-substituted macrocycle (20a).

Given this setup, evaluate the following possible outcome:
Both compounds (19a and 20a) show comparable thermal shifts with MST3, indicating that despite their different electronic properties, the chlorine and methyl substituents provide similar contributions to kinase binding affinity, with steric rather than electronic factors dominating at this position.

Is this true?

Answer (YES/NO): NO